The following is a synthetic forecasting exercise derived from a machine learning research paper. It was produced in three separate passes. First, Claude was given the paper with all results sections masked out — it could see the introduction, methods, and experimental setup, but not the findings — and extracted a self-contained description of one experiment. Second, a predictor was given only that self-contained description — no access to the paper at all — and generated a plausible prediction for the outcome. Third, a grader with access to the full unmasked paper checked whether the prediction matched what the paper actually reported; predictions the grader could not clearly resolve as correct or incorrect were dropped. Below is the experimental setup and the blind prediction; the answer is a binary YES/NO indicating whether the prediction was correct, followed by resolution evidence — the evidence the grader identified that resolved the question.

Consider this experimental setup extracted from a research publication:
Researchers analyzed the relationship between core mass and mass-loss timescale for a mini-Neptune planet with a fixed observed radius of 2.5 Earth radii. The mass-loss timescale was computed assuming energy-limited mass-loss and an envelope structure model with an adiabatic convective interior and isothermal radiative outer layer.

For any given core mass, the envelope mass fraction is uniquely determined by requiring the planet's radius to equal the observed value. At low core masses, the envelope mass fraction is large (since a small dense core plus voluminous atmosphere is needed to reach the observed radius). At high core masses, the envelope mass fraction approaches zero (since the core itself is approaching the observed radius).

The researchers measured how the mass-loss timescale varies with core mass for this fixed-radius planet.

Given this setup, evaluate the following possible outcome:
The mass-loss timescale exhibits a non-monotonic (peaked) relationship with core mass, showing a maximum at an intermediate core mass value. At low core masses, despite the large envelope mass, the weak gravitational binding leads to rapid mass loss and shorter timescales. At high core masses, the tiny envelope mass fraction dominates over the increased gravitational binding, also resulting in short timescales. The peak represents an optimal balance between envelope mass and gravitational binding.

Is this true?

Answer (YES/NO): YES